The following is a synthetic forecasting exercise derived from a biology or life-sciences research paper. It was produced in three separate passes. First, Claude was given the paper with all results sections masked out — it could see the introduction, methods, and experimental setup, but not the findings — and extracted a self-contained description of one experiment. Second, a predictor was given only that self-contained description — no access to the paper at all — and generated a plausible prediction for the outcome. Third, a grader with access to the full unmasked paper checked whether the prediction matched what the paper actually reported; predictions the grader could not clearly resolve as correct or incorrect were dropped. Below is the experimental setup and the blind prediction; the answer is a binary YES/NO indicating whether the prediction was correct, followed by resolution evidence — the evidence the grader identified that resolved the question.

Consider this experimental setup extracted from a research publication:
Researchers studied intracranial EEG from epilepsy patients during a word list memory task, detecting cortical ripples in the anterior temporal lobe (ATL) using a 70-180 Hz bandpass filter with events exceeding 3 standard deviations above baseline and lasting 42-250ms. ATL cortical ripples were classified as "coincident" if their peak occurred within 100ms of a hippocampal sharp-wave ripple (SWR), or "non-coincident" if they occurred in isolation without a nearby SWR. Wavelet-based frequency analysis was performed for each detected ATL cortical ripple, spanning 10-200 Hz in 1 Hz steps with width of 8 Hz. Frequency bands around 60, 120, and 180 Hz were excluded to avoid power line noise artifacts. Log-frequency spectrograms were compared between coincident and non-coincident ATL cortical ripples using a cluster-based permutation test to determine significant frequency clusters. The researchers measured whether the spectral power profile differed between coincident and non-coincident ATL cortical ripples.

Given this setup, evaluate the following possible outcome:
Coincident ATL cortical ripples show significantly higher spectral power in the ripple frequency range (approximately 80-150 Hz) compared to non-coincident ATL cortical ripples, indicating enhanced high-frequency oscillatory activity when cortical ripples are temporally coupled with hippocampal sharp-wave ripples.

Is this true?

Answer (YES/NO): NO